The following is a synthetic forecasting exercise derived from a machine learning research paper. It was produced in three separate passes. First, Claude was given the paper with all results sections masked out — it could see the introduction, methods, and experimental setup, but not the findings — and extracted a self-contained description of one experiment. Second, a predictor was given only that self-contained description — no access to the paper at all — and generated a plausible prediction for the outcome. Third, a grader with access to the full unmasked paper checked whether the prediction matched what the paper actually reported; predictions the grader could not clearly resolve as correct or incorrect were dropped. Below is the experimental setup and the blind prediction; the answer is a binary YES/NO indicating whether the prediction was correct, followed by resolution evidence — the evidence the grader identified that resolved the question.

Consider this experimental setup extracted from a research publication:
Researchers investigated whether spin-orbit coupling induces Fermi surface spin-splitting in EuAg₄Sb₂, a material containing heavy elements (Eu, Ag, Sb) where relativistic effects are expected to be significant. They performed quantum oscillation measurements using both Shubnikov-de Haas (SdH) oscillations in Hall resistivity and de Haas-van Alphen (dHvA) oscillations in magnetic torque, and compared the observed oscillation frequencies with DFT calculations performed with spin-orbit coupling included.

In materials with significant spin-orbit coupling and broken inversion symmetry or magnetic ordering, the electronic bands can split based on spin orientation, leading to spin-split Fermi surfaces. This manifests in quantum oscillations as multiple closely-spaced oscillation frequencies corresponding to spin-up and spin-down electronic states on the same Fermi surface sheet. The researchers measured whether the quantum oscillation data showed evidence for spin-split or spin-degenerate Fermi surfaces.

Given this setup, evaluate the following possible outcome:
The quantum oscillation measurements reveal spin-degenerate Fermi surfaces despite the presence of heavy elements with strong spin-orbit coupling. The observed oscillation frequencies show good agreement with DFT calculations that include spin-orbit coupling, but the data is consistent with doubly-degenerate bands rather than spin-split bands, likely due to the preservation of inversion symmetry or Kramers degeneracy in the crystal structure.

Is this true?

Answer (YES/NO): NO